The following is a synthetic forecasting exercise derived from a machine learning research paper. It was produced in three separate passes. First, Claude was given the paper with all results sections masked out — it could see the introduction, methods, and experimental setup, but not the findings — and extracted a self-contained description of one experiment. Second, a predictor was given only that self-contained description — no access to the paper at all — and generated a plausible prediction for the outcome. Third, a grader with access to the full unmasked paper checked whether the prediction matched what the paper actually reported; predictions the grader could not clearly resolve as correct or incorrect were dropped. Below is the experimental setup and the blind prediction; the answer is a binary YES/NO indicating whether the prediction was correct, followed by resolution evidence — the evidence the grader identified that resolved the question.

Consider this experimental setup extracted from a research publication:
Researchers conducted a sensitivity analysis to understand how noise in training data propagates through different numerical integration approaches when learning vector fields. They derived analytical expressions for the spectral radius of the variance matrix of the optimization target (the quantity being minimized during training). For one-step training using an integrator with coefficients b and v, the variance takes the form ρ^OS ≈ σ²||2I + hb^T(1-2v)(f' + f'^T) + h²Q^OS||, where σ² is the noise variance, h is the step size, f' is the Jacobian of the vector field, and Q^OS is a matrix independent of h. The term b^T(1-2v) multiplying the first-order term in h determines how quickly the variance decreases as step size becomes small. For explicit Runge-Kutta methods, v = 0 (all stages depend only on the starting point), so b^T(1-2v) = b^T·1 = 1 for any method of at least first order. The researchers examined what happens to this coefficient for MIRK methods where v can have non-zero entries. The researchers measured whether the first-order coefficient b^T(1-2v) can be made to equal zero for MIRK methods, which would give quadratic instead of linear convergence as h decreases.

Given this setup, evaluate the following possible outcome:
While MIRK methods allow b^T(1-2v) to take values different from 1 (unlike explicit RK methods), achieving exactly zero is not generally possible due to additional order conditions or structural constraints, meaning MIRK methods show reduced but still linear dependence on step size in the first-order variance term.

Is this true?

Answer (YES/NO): NO